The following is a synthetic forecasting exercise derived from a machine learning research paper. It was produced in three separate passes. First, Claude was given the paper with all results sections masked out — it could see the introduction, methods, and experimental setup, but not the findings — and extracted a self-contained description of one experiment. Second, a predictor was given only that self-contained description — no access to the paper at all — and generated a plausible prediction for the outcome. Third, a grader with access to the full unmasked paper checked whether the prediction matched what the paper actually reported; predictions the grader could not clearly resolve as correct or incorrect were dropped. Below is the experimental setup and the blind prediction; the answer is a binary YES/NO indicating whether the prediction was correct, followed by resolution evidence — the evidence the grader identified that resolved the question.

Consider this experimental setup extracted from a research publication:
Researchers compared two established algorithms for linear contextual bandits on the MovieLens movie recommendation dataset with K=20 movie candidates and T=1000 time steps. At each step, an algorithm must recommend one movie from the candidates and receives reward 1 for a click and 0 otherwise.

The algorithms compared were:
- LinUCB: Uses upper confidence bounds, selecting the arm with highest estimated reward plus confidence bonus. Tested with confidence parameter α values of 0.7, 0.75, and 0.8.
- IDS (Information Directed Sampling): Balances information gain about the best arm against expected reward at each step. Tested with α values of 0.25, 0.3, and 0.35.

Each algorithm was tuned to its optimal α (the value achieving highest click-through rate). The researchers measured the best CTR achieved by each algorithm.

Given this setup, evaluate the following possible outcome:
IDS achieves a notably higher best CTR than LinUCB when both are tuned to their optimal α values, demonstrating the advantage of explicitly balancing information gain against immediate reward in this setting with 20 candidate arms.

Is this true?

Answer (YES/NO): YES